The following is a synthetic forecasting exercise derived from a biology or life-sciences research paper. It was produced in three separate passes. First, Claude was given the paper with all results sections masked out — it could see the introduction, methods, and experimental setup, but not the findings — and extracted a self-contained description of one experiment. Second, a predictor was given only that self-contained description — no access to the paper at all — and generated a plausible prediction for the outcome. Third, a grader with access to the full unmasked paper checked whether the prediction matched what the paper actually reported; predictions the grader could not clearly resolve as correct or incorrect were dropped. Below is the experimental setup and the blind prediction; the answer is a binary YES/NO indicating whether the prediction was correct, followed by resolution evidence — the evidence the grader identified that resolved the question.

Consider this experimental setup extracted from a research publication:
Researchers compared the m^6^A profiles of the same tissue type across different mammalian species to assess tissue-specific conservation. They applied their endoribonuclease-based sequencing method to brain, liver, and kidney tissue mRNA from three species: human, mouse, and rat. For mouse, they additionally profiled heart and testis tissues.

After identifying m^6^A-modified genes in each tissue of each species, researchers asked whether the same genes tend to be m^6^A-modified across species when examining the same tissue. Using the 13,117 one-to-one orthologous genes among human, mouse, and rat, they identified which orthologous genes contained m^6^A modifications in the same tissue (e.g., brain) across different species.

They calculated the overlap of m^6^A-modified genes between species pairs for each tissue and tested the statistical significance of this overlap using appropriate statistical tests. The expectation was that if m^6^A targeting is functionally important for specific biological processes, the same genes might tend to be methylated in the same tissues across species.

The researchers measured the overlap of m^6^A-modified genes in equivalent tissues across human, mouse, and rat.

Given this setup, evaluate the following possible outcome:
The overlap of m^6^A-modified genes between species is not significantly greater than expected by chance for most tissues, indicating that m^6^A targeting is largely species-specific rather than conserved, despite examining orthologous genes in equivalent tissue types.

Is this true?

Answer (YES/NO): NO